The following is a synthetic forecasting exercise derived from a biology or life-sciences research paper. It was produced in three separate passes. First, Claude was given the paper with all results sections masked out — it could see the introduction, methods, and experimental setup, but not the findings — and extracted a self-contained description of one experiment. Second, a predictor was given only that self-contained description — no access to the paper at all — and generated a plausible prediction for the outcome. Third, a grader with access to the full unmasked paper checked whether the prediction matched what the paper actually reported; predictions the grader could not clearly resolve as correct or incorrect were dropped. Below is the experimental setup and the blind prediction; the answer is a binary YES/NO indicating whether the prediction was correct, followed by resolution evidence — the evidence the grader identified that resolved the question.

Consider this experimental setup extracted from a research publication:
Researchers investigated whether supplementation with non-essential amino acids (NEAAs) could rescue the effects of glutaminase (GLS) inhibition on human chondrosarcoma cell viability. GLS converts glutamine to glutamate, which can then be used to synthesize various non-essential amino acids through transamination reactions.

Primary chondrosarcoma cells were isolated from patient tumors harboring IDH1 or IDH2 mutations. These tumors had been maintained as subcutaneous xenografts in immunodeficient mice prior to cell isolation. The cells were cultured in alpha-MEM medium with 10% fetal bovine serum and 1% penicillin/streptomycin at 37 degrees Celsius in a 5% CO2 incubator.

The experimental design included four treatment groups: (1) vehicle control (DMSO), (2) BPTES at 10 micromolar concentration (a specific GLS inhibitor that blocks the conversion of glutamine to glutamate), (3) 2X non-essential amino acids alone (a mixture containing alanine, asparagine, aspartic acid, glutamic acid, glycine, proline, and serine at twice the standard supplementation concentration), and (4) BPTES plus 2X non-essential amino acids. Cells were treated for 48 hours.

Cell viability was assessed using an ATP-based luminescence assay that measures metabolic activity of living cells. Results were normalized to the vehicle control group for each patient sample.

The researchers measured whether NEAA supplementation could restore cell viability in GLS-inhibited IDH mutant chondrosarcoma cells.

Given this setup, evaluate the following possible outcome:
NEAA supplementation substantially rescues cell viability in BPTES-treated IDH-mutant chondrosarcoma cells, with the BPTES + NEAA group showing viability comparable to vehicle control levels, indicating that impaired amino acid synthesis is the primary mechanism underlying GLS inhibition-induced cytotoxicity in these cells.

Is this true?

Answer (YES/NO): NO